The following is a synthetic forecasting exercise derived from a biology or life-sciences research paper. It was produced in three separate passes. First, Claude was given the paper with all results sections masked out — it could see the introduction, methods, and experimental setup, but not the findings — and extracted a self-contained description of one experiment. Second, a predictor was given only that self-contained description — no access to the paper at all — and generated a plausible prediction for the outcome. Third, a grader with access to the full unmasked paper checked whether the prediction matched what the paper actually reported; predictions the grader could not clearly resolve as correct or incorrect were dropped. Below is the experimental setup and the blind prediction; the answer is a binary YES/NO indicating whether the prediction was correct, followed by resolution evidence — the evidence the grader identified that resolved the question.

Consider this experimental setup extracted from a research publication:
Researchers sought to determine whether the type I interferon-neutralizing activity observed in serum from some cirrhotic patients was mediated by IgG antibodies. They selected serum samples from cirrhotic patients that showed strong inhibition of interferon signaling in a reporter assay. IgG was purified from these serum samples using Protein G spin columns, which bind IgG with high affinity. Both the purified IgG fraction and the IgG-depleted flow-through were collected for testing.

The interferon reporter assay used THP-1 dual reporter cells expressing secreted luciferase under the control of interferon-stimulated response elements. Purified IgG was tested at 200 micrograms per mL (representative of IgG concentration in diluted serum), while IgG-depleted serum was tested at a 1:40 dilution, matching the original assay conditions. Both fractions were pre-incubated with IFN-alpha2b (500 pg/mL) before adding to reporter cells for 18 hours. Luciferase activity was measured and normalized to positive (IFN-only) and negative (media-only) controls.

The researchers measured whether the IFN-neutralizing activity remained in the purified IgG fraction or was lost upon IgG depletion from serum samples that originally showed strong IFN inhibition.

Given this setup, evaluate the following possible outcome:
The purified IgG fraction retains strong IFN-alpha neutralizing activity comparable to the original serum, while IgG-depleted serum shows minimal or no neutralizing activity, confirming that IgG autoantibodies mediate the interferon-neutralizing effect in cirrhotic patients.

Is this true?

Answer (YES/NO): NO